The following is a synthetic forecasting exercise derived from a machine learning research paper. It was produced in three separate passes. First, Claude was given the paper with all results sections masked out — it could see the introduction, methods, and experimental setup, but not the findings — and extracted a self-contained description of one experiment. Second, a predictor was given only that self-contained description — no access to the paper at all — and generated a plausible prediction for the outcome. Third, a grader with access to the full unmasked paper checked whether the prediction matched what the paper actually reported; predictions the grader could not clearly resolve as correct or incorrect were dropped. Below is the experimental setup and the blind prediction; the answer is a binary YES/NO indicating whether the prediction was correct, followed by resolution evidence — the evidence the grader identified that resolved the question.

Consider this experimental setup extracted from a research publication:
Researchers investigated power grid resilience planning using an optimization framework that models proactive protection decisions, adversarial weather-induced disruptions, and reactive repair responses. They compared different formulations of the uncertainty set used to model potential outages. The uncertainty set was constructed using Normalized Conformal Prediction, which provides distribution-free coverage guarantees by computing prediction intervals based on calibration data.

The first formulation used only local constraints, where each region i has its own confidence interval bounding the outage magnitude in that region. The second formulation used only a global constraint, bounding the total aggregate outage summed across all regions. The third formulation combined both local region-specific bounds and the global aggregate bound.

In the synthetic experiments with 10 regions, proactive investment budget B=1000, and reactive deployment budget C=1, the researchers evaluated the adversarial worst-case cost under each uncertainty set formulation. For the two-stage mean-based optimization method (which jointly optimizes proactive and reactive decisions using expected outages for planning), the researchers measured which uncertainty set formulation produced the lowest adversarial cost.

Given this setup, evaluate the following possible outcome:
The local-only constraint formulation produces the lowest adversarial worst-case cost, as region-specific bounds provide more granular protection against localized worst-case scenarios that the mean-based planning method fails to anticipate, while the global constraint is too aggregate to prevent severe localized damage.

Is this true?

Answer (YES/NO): NO